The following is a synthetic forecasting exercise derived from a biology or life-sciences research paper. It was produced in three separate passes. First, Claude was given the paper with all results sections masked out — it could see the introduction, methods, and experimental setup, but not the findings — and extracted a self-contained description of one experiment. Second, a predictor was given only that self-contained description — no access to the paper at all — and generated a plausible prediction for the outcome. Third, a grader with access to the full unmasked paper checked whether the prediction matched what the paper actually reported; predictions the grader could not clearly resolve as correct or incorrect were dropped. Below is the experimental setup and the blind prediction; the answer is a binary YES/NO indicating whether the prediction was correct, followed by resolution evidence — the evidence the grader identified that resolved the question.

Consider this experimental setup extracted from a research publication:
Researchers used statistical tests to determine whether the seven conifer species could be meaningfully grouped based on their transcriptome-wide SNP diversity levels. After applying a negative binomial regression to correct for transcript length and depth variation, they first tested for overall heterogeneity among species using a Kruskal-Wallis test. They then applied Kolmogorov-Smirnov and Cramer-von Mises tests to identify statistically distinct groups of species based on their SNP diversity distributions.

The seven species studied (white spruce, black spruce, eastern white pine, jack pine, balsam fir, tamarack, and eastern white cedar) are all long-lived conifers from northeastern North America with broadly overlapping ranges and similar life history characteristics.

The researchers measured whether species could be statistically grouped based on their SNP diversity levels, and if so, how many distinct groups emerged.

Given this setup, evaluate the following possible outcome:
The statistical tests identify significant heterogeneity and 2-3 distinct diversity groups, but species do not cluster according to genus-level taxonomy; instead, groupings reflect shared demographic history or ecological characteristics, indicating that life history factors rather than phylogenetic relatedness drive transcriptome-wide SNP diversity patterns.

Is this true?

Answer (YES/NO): NO